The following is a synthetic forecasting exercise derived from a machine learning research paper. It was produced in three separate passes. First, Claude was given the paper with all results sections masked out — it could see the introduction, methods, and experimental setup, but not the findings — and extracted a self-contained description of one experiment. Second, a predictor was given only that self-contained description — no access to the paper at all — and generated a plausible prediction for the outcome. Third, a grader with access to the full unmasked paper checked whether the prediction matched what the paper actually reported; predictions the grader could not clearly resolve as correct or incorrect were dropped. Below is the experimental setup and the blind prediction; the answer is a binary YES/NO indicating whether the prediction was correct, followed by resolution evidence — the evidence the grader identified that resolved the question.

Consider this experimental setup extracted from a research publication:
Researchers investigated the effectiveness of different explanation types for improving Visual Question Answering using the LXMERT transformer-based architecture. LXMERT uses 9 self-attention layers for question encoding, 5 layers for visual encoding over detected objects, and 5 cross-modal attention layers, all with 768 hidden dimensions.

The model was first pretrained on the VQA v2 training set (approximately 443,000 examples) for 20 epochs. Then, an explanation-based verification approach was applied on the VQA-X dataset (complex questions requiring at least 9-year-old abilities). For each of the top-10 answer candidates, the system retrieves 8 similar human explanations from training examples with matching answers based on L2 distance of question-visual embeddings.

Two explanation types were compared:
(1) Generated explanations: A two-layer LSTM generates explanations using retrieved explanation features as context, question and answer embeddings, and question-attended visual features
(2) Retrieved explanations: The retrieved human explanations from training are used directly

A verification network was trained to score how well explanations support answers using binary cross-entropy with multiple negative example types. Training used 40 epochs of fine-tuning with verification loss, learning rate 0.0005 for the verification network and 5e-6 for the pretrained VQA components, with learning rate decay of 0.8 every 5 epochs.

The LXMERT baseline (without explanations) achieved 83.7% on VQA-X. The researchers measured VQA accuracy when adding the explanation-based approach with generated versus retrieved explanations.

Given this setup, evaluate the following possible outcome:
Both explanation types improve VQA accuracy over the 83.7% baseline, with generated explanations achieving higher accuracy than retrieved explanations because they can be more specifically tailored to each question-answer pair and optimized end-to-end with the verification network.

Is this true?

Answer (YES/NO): NO